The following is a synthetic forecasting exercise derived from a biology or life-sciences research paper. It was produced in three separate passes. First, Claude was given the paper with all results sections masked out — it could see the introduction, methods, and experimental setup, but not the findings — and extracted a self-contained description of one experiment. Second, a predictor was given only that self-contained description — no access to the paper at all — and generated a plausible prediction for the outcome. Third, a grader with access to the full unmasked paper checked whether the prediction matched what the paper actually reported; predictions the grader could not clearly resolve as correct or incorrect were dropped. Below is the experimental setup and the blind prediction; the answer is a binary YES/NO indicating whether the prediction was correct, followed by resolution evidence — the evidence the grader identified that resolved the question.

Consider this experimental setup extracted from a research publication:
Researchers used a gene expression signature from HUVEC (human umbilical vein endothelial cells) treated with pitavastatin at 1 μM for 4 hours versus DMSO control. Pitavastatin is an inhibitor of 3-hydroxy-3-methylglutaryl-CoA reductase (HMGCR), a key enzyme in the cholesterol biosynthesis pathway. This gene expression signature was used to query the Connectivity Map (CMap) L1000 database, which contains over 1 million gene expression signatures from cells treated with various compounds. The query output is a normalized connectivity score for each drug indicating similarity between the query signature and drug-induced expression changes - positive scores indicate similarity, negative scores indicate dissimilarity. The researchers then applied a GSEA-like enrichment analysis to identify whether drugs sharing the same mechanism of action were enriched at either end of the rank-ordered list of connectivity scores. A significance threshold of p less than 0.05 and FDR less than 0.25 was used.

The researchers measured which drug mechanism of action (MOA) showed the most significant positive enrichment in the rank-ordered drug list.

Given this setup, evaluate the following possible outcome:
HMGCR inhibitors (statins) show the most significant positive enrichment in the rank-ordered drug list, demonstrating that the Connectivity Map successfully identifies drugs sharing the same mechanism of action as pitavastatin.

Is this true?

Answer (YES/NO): YES